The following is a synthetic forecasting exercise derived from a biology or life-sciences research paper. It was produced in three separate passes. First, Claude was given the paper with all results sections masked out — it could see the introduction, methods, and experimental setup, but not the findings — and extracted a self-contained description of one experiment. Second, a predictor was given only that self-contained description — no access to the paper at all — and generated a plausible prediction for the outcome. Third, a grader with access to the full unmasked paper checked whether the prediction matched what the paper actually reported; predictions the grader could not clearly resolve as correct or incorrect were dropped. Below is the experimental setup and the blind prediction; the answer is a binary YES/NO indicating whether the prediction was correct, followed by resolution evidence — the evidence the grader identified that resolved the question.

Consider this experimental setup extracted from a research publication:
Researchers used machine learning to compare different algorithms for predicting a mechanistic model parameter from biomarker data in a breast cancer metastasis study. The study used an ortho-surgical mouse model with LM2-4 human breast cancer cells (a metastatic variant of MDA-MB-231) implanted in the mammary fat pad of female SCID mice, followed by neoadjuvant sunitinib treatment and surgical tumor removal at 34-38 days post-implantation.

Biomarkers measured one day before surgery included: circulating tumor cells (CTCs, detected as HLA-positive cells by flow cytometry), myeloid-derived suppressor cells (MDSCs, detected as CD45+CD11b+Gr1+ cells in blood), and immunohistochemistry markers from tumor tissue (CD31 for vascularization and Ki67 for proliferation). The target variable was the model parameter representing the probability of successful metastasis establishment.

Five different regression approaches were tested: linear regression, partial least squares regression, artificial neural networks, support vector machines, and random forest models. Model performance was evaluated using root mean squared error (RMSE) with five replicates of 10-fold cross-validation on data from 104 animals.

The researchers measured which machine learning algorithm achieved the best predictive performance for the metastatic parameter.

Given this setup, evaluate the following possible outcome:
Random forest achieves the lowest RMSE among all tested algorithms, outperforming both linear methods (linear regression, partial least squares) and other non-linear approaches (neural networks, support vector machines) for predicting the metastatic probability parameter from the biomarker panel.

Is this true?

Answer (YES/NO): NO